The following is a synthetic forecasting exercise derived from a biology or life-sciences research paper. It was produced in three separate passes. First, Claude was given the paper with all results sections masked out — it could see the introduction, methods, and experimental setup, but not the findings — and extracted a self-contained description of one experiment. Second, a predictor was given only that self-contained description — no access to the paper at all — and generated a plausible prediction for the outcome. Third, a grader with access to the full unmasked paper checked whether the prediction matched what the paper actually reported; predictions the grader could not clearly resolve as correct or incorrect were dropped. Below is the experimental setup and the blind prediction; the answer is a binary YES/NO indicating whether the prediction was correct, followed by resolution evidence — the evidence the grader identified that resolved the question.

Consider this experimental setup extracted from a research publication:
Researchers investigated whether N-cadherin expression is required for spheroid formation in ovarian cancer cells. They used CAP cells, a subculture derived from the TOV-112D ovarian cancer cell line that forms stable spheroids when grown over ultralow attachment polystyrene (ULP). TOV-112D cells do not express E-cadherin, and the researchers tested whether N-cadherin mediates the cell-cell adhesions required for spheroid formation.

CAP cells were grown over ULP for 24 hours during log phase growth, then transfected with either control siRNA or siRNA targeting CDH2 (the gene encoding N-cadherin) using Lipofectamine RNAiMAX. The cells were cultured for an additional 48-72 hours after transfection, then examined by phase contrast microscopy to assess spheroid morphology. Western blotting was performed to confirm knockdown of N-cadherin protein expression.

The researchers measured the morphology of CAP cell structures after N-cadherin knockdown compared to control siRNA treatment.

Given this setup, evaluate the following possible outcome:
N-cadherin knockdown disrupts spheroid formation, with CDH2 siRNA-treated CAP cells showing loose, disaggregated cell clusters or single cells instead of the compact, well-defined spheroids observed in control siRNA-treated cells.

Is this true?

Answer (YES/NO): YES